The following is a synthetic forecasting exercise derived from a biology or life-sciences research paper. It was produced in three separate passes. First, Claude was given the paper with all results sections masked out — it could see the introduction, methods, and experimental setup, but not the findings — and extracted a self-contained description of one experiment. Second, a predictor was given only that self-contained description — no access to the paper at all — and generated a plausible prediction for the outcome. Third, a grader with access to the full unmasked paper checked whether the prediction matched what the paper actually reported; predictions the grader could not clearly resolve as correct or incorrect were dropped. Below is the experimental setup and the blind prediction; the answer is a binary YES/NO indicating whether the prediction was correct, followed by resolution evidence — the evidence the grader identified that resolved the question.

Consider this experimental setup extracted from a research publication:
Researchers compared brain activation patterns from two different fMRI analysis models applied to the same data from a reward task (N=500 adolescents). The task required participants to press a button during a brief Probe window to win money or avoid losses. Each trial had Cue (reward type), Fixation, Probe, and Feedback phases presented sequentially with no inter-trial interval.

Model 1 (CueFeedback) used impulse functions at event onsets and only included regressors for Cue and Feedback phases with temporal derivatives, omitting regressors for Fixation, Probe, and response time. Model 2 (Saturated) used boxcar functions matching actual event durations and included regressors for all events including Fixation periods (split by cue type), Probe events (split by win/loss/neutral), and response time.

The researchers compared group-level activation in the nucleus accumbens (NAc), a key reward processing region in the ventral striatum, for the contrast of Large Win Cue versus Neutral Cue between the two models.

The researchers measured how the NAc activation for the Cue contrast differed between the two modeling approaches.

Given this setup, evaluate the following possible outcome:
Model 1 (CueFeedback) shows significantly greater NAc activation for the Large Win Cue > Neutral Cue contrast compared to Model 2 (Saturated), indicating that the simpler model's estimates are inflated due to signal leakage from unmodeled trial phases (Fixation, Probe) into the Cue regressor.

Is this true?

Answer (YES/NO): NO